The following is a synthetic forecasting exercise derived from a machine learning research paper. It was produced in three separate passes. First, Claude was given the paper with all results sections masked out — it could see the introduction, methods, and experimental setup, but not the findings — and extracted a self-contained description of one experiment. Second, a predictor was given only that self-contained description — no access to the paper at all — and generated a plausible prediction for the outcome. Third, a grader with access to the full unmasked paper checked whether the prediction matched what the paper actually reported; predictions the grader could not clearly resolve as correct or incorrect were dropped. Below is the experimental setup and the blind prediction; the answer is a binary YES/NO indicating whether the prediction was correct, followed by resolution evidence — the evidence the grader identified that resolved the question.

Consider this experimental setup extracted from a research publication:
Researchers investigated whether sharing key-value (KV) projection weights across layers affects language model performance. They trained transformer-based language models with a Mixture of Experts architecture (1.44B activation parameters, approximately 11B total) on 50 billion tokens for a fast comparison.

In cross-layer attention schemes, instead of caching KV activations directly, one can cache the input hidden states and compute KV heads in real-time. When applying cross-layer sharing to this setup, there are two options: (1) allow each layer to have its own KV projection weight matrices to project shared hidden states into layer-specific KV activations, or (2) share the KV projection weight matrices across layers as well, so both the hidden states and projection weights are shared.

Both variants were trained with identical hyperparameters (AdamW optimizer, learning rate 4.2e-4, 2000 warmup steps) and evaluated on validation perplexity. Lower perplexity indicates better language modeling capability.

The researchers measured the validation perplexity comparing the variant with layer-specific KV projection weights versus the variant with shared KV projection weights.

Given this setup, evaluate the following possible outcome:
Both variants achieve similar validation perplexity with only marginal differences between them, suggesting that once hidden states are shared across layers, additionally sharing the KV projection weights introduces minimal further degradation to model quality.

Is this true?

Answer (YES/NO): YES